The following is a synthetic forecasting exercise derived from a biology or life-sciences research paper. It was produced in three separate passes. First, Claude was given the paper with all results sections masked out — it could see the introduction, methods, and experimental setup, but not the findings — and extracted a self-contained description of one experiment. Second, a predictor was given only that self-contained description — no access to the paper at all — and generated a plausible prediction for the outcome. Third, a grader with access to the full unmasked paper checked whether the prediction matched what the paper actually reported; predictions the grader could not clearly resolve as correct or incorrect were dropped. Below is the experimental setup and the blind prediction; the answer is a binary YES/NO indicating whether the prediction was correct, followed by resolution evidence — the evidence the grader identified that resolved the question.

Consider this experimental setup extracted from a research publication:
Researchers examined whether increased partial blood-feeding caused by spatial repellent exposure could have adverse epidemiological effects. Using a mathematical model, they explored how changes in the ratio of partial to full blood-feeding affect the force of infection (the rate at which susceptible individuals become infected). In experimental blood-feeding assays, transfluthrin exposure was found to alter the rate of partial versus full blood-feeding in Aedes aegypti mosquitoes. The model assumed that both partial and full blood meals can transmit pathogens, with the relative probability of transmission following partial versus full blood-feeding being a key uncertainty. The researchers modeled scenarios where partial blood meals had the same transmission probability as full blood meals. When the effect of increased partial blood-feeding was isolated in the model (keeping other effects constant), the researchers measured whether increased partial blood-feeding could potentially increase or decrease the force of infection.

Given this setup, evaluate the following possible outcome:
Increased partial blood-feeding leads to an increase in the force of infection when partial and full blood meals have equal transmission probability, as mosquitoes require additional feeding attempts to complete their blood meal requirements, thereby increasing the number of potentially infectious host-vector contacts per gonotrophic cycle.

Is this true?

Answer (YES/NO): YES